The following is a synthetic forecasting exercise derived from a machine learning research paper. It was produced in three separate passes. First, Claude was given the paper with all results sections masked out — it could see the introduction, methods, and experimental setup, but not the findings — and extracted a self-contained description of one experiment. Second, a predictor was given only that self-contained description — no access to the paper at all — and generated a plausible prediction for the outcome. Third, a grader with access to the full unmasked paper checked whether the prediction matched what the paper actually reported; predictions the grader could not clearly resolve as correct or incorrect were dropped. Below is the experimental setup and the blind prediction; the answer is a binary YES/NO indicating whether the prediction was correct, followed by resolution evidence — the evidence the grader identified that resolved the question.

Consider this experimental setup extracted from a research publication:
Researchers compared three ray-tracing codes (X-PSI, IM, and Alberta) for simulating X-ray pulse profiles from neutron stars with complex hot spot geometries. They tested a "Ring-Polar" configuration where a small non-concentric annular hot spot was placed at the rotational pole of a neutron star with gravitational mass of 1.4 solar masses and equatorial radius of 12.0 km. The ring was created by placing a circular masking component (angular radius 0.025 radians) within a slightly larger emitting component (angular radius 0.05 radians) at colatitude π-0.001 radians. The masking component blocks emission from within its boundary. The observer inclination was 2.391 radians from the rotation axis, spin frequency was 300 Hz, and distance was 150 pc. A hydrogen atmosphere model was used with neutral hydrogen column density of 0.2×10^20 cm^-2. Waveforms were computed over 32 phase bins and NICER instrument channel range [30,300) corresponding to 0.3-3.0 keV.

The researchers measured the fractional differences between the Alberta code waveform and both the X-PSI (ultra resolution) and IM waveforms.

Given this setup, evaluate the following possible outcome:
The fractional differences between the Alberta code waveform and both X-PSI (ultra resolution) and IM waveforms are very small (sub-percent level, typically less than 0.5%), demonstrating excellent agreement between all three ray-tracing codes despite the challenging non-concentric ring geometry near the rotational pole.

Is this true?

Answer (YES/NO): YES